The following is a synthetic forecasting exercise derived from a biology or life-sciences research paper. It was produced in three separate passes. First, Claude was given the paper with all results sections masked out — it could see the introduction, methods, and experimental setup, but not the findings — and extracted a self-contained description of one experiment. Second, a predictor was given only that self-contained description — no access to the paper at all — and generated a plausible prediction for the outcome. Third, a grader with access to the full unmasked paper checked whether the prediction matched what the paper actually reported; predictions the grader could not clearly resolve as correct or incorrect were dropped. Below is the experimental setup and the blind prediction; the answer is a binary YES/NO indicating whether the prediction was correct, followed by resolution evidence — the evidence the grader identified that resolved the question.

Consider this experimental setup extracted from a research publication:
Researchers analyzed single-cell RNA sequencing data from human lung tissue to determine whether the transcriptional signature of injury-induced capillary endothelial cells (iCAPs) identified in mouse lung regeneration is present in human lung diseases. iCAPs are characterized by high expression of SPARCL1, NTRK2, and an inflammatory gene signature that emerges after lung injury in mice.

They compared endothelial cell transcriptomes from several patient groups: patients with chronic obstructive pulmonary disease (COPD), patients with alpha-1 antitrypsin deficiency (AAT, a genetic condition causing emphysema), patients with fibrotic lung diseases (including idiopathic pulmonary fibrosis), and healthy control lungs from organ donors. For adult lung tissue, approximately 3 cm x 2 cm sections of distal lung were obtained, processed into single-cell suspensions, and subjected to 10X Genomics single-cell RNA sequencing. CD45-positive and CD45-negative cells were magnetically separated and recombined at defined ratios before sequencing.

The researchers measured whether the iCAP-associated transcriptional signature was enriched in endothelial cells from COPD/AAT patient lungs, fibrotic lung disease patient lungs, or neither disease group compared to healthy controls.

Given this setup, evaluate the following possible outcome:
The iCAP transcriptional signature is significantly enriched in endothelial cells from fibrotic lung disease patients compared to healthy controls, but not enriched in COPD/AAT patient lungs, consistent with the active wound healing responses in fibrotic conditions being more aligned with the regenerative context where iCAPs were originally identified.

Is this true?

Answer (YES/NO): NO